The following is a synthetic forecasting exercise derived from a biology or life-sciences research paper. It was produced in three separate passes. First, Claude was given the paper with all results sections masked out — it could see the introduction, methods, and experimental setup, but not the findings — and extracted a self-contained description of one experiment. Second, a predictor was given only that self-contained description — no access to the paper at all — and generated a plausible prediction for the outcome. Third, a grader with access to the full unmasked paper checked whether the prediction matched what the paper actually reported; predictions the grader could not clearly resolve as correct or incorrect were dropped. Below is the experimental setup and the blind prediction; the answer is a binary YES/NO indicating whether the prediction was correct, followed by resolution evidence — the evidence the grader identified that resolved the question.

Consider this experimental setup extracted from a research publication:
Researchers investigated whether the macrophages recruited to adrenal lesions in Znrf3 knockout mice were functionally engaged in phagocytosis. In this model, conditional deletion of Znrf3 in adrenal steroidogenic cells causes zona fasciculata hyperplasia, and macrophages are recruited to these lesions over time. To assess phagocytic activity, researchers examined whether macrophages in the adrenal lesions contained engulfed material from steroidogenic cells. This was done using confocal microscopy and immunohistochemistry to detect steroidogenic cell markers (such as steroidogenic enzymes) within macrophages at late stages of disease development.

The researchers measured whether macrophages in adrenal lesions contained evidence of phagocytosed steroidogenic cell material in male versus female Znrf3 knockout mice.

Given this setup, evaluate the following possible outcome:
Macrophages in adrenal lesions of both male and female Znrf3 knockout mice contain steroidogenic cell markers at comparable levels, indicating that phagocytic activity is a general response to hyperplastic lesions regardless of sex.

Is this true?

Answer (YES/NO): NO